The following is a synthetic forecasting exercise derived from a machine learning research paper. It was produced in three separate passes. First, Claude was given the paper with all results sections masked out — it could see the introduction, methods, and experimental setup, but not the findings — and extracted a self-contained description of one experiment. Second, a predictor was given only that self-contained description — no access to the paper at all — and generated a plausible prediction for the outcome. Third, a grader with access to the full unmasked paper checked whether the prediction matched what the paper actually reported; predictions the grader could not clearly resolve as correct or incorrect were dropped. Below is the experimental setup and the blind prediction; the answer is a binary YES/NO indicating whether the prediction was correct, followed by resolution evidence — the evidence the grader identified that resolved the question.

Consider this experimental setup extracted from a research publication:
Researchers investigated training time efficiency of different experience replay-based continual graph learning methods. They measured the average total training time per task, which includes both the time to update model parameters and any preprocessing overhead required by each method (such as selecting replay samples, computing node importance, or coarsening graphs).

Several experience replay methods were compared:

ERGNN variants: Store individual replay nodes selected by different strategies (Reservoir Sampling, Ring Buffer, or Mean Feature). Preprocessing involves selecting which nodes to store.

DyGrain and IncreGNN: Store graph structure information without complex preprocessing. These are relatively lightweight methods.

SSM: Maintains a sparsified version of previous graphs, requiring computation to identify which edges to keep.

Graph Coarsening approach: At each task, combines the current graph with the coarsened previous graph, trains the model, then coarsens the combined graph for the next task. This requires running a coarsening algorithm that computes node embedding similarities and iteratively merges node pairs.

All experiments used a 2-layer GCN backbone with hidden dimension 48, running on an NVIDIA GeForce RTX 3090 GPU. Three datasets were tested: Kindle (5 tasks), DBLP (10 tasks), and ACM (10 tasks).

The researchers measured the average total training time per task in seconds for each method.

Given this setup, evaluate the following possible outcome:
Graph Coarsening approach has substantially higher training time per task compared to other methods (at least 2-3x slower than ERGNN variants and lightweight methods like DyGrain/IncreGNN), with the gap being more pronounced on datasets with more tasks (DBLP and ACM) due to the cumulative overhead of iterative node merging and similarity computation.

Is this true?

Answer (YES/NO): NO